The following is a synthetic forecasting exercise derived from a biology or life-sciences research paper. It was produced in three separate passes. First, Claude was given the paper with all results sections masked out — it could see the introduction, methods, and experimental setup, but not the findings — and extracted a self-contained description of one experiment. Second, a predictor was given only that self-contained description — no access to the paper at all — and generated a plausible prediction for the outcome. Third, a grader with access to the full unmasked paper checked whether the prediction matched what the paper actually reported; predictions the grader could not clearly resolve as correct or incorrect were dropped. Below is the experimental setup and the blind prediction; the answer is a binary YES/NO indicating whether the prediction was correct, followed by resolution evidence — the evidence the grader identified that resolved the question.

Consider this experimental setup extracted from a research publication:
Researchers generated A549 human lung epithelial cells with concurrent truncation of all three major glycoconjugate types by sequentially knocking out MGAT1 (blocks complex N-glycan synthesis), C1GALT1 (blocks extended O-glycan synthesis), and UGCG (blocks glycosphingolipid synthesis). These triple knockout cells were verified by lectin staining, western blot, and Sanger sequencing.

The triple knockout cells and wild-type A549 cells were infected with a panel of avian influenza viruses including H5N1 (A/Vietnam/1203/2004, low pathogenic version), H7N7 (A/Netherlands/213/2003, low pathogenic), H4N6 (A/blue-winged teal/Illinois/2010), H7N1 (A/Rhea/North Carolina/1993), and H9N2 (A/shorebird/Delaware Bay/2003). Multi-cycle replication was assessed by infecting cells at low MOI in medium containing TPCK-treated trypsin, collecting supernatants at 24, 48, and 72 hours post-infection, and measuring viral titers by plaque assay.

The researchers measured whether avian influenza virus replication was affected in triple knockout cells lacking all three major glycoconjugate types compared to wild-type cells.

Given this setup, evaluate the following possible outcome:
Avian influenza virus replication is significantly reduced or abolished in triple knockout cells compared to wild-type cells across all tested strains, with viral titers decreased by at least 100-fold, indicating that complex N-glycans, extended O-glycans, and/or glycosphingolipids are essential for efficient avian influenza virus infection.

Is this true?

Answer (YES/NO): NO